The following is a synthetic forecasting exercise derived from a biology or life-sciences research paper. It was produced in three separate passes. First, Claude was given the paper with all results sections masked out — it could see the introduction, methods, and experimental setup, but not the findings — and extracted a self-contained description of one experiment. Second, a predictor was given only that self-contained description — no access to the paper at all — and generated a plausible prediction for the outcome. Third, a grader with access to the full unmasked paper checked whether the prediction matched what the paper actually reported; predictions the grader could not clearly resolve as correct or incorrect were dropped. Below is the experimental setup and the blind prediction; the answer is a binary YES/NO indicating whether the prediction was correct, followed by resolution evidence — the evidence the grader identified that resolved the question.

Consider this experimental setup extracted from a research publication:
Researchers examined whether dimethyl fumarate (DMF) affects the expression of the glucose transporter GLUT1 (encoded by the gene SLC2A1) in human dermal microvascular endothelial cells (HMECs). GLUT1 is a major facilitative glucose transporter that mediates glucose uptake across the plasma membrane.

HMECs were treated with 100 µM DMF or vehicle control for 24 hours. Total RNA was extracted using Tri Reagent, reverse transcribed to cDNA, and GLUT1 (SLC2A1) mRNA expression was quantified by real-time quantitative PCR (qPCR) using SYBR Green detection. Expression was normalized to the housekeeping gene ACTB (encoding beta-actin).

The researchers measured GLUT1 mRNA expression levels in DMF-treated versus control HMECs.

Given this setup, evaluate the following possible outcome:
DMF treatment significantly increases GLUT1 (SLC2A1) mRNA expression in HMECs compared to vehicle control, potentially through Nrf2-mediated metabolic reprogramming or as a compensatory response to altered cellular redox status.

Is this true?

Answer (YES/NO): YES